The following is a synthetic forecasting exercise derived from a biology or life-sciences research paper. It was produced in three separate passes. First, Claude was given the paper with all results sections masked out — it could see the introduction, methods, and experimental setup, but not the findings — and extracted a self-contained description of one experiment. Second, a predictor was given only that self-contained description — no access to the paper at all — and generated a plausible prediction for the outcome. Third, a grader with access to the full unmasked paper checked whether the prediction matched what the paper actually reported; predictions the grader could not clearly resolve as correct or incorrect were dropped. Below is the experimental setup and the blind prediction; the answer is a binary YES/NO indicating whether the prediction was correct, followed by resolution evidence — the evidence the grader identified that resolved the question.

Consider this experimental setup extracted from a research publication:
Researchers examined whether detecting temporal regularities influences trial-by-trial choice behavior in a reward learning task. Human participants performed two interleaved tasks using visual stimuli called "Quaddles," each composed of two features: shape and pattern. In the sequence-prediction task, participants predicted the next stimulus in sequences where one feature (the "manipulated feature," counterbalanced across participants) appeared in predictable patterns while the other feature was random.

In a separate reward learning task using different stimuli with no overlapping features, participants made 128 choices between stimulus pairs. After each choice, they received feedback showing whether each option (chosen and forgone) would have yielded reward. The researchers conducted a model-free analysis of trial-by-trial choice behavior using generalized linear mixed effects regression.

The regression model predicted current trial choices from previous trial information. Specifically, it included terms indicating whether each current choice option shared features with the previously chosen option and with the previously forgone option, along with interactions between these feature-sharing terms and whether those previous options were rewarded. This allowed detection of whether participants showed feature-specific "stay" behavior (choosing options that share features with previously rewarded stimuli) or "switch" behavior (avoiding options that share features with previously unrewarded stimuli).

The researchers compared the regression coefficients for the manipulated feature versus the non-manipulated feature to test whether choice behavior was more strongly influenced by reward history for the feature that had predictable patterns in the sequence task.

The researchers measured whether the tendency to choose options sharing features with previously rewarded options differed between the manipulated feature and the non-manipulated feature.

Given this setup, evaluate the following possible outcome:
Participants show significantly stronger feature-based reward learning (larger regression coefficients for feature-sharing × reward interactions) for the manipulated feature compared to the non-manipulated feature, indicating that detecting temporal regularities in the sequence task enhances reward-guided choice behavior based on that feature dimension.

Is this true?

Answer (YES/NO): YES